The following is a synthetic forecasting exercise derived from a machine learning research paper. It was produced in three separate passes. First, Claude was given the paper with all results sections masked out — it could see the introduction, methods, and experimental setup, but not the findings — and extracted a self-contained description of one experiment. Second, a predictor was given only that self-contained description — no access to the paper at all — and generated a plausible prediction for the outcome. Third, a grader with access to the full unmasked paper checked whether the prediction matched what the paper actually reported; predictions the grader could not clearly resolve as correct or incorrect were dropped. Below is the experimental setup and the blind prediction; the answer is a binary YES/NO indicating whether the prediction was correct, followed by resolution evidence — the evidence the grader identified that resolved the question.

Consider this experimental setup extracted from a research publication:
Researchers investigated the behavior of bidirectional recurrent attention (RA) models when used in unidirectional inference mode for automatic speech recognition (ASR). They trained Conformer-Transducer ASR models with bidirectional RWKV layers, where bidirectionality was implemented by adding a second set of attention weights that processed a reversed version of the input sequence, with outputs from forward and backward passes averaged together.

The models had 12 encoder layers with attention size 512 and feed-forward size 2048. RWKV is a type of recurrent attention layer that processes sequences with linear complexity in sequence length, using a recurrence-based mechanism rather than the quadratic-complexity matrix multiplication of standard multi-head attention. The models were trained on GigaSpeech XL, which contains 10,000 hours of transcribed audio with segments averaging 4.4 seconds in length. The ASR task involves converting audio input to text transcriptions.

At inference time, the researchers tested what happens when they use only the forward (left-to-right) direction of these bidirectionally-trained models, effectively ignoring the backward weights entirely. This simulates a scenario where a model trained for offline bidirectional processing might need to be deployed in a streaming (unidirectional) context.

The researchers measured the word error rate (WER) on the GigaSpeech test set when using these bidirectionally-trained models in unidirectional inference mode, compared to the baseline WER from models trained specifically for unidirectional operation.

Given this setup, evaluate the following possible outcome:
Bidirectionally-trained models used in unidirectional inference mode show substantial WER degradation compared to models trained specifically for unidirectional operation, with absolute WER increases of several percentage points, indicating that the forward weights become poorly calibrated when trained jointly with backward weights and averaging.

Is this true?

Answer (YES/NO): YES